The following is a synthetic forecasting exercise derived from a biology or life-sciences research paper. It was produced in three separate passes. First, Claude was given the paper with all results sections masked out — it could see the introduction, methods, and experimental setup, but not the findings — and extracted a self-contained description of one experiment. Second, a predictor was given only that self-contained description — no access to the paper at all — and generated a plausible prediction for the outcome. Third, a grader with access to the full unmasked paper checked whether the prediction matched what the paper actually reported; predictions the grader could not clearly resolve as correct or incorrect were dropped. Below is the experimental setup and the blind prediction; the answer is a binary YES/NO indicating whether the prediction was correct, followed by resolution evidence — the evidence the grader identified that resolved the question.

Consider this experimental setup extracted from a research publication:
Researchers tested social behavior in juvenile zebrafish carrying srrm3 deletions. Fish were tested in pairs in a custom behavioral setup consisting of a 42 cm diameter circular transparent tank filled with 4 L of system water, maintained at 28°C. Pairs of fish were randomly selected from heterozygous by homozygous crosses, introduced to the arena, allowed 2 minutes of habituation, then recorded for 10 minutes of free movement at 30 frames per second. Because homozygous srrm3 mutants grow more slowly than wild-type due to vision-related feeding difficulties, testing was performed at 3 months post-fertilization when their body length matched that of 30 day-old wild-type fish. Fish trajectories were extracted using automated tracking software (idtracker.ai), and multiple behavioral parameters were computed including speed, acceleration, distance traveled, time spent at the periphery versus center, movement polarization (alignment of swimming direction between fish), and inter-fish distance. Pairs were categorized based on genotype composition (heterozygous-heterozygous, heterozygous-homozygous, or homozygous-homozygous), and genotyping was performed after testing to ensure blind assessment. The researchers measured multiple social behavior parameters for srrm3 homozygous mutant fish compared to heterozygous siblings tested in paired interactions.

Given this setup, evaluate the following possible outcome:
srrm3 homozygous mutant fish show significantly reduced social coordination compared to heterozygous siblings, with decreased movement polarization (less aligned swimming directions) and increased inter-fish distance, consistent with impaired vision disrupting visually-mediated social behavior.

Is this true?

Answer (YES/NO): YES